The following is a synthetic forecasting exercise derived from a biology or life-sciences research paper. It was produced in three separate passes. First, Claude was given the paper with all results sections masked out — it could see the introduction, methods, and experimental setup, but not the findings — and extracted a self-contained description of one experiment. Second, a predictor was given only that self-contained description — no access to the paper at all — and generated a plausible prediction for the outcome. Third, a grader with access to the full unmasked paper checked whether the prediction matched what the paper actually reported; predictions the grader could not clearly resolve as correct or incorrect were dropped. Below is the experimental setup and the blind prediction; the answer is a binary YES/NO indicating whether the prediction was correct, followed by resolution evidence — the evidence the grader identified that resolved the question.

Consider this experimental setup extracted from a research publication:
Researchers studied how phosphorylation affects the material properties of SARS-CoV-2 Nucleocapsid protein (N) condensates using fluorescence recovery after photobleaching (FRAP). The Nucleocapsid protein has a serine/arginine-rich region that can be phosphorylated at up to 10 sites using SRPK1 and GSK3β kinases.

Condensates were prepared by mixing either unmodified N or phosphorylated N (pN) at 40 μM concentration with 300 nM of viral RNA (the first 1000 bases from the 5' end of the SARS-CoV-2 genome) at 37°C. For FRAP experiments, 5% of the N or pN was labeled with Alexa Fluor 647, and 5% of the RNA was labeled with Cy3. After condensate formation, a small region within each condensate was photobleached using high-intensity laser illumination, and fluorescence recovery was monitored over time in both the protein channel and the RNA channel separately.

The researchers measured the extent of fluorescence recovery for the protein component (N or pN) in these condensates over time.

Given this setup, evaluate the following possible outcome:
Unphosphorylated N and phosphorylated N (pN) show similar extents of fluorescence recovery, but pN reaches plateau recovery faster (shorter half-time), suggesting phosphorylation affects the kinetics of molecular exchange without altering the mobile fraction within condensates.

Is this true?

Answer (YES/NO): NO